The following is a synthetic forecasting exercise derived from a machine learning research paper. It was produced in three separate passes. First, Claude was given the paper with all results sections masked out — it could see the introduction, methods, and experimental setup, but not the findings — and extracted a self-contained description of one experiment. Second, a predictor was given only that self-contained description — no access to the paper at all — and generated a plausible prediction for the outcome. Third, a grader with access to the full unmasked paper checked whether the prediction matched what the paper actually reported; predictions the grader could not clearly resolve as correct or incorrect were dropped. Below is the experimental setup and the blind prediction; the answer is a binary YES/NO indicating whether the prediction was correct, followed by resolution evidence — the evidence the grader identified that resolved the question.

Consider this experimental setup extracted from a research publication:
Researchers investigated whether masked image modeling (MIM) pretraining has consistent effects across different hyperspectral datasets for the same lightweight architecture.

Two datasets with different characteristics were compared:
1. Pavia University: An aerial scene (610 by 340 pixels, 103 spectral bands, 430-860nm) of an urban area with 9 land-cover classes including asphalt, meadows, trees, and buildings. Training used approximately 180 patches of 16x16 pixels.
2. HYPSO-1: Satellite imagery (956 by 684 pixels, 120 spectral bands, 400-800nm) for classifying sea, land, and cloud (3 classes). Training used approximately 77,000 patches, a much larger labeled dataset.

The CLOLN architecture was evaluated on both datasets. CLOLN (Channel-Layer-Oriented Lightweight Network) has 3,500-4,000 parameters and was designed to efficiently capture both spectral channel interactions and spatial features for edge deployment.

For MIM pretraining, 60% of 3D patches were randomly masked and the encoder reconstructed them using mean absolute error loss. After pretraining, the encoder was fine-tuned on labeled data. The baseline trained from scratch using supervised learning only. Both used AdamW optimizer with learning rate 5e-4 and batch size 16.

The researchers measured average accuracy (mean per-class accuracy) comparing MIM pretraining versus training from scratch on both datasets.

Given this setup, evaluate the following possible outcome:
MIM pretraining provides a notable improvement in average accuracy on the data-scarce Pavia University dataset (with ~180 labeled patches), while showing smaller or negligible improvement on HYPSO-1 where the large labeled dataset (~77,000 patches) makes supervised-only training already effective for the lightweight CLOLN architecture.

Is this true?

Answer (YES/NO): NO